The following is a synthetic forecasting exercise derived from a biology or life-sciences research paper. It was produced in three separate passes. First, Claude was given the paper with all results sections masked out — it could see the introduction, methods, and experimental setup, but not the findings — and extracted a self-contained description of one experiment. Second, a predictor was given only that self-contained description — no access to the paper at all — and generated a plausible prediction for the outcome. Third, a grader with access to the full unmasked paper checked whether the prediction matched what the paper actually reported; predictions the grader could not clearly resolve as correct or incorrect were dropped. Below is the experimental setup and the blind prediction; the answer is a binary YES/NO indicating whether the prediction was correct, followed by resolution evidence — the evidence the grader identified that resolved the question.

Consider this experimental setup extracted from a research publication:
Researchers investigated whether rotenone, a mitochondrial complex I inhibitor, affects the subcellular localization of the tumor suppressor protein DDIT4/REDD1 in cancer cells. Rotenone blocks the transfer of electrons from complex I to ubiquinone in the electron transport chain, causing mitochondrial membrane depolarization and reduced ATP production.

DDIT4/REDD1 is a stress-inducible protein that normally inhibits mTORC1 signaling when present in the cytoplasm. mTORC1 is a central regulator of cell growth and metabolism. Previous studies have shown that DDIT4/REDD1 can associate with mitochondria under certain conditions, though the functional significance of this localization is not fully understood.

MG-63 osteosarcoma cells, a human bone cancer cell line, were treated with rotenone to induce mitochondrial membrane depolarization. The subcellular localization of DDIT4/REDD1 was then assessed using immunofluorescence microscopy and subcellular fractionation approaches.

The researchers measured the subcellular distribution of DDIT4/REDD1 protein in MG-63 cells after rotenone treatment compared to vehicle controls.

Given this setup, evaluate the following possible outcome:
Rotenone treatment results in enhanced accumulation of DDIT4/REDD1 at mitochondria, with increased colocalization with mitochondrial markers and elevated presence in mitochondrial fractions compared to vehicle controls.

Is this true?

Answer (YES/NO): NO